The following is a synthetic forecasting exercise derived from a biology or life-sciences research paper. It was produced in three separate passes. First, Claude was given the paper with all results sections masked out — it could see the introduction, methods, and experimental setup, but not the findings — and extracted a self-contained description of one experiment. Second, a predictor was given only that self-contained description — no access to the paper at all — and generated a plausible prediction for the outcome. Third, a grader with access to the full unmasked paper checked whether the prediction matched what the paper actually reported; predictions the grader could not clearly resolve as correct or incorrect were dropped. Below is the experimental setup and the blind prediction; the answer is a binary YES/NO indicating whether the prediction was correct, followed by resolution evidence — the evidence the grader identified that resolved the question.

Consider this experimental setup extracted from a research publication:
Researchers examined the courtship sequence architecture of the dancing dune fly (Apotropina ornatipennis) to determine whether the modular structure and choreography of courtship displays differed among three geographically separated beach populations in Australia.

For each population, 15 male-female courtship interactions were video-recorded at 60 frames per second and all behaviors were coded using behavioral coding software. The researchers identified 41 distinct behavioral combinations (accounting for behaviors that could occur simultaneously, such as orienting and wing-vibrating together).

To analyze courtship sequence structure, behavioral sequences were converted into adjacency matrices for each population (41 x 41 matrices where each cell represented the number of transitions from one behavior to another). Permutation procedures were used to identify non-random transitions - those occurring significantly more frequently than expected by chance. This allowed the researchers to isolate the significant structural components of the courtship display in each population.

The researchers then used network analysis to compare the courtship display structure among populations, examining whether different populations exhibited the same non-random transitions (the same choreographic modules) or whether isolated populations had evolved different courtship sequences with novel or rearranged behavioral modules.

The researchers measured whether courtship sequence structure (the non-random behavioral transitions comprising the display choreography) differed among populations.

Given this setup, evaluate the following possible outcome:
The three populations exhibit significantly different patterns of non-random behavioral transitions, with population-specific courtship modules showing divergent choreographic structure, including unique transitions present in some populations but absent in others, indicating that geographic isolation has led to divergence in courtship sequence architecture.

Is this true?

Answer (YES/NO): NO